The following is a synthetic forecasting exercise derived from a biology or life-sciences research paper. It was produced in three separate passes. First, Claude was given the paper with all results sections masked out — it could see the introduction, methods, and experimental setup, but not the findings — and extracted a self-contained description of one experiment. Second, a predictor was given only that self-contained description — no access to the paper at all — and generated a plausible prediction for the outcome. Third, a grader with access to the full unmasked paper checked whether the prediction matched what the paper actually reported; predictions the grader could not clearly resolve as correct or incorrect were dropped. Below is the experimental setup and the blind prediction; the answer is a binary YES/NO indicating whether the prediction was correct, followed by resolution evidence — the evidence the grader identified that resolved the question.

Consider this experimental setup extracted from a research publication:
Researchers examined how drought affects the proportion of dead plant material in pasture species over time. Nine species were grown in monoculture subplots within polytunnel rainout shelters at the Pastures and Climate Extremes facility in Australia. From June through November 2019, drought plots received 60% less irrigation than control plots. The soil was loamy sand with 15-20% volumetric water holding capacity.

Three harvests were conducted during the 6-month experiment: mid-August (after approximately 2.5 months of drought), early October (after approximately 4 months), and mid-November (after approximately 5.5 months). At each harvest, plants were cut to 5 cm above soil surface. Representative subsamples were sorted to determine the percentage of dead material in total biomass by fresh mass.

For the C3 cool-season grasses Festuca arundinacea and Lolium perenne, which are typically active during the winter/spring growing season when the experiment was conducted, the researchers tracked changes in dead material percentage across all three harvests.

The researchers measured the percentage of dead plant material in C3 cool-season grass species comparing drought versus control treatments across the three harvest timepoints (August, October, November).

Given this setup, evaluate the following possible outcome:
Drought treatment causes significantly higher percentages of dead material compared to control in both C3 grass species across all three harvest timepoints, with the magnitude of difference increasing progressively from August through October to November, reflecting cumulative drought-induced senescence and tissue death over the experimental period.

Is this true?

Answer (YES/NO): NO